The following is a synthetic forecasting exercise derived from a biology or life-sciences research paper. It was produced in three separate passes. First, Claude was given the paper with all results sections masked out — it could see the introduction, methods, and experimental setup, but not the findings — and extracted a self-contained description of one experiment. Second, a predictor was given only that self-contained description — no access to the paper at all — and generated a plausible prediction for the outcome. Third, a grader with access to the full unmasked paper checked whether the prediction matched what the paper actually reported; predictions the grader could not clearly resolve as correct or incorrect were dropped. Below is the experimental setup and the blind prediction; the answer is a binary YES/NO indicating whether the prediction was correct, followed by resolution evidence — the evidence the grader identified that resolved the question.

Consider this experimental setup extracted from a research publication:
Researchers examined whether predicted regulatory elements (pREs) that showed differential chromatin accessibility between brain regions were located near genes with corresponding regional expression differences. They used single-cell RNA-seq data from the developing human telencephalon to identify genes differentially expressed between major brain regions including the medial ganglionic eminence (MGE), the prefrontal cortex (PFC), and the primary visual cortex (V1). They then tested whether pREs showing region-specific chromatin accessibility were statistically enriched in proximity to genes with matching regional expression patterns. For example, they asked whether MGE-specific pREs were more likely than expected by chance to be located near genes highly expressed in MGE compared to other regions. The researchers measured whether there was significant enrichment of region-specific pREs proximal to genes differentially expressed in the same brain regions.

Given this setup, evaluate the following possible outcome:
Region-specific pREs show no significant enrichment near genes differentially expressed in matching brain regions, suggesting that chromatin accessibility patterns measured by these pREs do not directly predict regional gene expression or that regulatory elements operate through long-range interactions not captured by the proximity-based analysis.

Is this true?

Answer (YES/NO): NO